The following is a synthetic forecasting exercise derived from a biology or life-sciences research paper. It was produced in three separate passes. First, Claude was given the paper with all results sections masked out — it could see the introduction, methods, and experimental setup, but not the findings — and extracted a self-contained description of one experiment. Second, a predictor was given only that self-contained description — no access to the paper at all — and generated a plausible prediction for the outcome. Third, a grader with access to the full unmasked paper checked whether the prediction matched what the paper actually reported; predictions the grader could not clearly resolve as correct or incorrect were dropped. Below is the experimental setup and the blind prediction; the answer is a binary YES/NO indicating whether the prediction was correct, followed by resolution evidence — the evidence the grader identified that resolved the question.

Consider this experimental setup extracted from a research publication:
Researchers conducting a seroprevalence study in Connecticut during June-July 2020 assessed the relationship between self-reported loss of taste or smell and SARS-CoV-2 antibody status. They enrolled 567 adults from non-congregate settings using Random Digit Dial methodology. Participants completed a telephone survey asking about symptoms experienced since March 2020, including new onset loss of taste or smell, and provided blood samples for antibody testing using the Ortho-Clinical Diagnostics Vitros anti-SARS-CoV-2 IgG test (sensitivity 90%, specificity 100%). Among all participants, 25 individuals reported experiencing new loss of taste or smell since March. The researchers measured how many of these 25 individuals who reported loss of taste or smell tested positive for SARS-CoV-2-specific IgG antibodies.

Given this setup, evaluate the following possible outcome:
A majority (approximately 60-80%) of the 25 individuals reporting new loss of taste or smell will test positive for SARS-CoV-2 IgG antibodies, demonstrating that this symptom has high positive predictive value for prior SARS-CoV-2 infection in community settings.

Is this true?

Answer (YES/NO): NO